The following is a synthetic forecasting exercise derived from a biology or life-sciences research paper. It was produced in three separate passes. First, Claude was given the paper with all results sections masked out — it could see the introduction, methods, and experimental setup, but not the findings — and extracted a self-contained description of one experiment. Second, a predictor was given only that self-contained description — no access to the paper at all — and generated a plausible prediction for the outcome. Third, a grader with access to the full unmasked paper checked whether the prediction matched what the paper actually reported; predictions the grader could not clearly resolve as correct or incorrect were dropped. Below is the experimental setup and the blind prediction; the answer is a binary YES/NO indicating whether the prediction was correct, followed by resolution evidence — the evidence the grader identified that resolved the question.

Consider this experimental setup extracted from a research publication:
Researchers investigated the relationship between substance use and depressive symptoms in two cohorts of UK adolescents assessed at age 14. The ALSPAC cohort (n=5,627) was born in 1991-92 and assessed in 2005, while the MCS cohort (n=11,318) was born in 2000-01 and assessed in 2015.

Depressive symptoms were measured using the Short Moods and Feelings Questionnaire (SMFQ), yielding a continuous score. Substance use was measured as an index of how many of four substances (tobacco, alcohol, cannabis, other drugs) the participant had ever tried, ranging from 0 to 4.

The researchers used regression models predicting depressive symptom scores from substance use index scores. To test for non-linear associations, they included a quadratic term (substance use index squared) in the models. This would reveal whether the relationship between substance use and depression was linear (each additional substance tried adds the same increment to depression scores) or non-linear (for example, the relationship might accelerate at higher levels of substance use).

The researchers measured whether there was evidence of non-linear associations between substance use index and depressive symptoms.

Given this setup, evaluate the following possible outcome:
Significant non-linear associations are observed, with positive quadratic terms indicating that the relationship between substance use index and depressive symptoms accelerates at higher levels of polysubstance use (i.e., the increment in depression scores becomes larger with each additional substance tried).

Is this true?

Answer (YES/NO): NO